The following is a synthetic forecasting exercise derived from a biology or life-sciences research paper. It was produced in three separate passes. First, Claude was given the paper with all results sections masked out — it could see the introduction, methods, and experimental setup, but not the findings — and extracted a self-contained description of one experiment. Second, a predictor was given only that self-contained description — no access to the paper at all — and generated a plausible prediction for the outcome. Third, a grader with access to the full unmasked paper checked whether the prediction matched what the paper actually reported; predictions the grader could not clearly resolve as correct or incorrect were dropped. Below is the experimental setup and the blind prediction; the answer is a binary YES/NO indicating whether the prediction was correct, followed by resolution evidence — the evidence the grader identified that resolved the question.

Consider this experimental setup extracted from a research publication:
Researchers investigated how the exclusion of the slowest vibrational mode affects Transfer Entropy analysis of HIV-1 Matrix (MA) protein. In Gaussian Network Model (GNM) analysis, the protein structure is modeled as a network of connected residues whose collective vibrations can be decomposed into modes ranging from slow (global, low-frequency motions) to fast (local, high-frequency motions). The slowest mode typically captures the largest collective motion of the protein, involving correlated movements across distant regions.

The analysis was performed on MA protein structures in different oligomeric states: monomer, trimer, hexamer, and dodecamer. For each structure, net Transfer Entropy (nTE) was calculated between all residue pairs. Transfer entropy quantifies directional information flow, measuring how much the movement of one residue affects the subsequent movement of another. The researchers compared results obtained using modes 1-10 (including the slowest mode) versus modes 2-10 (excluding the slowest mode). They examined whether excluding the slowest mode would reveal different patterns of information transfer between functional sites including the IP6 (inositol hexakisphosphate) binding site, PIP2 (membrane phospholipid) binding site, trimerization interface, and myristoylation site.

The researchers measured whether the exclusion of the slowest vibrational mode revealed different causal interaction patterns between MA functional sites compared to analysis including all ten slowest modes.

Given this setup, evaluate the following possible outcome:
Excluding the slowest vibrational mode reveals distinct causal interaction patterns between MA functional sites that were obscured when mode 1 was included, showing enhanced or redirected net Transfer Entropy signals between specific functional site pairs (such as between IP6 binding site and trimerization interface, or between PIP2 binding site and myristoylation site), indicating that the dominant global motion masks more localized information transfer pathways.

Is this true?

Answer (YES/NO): YES